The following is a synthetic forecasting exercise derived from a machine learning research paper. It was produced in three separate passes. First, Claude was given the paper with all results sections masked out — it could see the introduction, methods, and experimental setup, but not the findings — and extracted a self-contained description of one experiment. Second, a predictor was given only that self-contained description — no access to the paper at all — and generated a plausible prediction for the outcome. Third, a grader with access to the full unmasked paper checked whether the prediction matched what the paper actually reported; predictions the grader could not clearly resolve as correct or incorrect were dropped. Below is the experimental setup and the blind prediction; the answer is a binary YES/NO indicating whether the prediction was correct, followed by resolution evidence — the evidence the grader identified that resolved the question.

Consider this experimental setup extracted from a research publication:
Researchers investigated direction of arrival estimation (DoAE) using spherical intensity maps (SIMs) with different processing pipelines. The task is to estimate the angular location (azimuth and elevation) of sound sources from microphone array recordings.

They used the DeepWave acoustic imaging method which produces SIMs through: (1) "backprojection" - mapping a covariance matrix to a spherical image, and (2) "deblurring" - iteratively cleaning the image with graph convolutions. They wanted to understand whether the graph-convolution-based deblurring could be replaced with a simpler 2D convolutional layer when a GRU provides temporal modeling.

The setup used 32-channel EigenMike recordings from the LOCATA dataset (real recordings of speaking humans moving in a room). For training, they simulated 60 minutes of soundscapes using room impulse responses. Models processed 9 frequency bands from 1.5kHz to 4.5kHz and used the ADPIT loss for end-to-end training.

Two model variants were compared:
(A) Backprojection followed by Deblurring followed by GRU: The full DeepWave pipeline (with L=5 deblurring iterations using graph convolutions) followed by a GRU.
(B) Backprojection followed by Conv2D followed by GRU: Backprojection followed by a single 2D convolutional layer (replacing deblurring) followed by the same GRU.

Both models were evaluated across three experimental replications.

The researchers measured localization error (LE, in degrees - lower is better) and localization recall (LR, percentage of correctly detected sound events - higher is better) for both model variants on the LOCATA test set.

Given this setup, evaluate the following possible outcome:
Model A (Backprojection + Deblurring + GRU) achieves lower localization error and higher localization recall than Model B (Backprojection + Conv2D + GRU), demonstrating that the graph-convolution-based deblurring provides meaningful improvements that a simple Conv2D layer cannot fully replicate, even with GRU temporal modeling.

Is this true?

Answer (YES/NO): NO